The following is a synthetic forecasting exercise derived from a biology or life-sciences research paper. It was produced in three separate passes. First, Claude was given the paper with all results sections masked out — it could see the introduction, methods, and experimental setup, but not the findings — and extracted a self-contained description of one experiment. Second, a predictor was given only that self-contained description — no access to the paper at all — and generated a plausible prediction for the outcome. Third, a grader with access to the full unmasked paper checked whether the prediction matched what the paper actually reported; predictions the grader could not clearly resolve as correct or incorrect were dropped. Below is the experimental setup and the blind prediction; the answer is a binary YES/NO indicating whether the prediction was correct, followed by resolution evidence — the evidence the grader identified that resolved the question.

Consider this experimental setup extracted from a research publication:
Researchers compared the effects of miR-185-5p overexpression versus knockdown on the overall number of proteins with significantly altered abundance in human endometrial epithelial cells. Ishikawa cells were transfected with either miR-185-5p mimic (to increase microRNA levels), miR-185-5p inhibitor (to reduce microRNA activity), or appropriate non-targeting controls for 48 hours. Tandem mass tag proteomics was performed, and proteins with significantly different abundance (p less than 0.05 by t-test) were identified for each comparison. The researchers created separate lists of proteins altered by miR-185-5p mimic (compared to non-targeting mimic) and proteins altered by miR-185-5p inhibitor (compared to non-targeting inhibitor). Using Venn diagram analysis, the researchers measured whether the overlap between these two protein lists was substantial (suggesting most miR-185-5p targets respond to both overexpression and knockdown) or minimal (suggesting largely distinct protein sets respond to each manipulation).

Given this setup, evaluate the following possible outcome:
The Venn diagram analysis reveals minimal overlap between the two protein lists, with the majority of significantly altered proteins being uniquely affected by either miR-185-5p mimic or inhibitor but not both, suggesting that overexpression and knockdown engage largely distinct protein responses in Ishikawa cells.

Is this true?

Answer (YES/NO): YES